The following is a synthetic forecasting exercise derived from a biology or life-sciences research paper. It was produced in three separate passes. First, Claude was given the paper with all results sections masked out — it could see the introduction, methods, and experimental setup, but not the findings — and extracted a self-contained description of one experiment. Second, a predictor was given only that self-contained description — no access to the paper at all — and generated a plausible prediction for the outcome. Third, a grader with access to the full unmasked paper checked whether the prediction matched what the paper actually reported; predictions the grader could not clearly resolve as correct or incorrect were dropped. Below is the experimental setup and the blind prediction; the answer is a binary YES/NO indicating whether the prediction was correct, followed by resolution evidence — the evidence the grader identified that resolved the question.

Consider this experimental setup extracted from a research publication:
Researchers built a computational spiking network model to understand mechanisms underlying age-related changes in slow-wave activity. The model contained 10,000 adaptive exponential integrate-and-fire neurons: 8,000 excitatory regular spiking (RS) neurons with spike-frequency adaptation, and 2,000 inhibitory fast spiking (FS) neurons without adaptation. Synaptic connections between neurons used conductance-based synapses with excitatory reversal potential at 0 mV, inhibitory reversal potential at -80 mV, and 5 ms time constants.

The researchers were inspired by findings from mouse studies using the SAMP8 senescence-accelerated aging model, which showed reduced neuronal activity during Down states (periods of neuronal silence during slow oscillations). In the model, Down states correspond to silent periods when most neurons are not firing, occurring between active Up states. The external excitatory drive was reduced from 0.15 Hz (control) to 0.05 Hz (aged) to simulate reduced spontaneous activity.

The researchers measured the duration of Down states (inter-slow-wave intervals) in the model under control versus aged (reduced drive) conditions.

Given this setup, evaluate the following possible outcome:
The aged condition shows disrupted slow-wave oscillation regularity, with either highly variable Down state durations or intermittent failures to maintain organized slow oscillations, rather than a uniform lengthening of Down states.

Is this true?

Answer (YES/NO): NO